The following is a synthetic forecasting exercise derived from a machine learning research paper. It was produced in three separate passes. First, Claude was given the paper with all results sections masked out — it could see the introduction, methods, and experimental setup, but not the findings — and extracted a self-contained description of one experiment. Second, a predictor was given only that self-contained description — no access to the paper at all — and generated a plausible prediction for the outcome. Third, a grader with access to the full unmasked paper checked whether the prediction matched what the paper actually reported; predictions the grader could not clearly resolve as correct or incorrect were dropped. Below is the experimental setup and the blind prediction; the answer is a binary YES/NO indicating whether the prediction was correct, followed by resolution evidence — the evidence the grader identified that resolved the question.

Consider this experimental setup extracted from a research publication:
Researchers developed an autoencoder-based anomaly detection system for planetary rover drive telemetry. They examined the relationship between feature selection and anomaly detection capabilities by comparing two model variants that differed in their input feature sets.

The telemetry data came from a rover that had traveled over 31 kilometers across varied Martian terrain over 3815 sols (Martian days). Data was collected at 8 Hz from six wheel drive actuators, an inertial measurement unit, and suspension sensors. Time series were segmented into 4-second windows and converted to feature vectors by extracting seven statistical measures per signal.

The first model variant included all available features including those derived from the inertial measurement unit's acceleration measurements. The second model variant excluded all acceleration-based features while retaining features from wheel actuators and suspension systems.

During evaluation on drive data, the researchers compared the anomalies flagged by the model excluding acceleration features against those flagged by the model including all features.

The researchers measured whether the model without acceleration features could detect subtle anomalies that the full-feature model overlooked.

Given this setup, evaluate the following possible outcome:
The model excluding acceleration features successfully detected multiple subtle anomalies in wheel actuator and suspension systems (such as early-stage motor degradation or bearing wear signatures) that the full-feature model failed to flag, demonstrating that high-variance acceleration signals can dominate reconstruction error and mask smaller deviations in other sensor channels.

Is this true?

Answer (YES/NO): NO